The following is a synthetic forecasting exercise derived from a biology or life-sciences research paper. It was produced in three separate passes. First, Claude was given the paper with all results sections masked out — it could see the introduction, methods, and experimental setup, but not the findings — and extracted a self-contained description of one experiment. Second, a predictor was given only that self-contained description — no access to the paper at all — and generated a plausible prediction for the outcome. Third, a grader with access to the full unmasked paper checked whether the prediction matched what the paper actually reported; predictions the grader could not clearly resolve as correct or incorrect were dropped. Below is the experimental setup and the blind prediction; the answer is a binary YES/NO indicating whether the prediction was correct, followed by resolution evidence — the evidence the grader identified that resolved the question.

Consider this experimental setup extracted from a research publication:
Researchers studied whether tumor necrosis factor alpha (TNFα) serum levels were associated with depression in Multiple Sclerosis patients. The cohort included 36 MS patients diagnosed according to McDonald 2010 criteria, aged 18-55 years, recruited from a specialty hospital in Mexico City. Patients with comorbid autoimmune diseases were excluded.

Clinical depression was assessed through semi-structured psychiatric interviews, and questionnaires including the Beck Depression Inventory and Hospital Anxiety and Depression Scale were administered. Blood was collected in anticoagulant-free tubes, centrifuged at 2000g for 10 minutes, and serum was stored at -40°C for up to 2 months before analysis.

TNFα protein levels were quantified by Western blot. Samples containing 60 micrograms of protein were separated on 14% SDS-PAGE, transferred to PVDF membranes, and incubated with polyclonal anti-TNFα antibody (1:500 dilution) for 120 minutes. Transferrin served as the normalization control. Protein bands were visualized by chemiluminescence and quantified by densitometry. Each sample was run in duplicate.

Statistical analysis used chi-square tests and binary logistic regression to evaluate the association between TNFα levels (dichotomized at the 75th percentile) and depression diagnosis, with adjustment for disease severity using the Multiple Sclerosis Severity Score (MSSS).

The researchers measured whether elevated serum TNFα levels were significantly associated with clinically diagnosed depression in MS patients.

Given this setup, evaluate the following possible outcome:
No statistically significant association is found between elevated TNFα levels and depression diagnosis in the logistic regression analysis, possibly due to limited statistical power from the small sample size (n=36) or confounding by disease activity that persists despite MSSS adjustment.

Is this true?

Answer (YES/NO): YES